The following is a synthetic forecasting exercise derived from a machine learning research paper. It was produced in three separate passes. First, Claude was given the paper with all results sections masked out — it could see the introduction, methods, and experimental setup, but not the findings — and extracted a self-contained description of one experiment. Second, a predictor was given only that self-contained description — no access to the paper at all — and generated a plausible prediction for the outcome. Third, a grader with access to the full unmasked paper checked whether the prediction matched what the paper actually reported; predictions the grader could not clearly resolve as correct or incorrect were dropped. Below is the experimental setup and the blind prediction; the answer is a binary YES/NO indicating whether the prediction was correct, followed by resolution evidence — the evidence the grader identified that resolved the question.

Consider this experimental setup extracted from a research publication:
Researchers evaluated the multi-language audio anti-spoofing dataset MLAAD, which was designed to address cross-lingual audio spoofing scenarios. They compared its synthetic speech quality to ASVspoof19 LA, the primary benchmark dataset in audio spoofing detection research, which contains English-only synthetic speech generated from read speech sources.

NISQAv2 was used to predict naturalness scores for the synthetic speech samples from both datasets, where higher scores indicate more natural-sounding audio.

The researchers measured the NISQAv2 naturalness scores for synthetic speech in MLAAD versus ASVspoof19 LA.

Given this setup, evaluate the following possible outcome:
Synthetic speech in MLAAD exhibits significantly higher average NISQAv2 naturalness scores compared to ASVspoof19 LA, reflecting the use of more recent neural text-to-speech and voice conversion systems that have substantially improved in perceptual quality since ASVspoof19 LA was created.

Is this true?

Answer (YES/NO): YES